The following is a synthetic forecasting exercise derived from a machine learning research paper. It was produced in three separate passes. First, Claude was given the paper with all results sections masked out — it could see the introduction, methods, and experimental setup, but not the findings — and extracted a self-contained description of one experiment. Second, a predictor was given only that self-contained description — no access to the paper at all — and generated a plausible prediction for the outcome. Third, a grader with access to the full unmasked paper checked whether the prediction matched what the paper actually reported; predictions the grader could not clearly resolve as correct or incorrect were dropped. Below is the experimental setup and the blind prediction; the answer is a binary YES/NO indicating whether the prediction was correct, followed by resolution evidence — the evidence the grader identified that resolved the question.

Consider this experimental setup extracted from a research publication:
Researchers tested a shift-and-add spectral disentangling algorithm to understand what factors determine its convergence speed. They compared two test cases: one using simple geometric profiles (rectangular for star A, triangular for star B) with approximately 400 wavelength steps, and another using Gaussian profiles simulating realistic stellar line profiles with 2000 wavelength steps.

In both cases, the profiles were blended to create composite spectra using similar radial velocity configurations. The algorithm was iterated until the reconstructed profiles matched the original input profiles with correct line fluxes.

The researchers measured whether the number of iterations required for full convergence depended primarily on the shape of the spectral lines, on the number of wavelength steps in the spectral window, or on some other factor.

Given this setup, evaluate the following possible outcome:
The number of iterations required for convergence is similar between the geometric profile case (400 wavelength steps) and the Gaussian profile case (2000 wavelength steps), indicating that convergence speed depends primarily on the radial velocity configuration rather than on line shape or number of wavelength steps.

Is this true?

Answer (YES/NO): NO